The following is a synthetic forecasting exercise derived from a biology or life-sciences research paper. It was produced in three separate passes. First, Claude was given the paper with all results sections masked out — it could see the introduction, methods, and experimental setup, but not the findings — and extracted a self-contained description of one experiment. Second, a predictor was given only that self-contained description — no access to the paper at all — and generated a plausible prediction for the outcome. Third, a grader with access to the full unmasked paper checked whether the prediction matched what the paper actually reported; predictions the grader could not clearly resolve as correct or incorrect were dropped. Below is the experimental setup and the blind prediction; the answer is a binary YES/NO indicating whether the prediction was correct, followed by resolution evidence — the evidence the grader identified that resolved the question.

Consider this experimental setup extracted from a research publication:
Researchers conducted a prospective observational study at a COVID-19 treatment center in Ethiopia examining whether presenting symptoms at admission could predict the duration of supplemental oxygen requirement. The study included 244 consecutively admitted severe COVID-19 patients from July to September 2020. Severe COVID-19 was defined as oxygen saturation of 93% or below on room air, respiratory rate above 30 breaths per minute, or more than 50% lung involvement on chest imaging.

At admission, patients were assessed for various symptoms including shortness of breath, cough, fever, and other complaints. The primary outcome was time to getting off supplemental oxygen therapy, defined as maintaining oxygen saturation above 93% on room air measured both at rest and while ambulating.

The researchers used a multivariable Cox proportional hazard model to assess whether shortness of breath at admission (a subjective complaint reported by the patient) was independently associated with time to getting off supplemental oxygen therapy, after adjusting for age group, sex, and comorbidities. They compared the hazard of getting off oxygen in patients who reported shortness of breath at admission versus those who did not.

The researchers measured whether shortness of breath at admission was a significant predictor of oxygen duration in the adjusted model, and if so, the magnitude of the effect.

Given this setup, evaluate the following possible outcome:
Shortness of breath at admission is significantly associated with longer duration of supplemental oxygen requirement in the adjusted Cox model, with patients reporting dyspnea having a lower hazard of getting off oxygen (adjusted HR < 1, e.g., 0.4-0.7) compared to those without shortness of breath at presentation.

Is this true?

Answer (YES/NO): YES